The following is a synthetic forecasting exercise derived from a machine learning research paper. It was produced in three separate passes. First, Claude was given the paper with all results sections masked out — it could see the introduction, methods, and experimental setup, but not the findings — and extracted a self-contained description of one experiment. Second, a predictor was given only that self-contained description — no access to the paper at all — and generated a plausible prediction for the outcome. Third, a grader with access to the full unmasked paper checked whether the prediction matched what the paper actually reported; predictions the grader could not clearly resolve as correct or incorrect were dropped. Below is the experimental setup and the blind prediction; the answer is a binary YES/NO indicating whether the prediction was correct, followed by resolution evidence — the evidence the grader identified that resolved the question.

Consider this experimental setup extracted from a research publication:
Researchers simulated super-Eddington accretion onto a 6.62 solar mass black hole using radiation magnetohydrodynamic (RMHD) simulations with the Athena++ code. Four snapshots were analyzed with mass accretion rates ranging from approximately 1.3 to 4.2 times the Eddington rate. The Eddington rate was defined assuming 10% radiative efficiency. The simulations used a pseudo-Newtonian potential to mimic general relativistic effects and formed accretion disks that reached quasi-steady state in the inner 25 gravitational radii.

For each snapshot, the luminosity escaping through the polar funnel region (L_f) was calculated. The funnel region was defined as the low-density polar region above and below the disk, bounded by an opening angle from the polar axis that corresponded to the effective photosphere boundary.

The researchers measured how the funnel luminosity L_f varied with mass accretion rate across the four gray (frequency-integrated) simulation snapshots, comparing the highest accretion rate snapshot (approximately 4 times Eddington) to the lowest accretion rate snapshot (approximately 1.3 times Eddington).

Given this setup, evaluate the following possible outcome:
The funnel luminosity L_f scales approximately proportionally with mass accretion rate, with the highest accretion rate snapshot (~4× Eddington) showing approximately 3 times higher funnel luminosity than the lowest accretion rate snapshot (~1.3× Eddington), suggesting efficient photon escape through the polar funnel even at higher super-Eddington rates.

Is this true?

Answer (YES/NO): NO